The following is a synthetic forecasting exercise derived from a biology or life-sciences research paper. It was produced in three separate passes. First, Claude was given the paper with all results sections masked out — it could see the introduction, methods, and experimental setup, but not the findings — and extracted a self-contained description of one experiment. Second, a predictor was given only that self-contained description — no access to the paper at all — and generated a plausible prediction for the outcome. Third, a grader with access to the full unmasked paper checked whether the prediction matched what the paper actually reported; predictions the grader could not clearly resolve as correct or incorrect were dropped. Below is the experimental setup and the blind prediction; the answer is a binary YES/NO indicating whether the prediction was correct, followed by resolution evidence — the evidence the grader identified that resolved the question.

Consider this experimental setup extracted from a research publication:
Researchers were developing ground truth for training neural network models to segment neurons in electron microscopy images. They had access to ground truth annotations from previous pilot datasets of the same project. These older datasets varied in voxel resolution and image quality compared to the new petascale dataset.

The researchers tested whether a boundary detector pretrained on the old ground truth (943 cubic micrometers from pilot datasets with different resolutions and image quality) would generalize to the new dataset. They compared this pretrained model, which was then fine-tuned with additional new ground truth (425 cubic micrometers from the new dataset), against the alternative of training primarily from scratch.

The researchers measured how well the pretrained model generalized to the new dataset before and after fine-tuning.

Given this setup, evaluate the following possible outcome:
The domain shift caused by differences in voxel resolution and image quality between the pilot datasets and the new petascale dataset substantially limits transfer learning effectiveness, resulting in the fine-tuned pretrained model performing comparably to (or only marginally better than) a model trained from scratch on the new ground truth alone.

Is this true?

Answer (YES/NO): NO